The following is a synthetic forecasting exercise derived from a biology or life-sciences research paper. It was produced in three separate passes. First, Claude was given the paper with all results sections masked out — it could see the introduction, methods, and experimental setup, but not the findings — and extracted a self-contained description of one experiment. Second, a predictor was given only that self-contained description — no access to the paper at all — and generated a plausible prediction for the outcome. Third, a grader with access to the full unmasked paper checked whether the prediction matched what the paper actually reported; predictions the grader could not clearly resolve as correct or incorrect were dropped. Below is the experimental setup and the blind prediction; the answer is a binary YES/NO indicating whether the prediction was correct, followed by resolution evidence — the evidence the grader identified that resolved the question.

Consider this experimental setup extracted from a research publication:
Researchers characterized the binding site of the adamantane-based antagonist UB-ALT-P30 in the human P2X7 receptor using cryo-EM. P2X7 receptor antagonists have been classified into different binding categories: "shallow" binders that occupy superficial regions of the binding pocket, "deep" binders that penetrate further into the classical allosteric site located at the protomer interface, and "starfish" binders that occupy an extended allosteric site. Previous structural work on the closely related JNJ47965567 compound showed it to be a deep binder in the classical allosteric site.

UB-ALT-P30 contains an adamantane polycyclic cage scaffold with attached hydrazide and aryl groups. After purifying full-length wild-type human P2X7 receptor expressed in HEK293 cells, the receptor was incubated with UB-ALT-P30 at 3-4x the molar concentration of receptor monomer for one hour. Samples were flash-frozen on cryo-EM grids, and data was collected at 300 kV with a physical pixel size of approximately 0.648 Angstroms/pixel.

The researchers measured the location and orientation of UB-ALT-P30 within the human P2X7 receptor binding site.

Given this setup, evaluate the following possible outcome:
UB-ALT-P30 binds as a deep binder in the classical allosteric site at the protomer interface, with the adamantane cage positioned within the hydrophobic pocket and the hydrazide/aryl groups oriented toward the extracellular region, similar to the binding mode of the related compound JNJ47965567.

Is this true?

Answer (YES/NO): NO